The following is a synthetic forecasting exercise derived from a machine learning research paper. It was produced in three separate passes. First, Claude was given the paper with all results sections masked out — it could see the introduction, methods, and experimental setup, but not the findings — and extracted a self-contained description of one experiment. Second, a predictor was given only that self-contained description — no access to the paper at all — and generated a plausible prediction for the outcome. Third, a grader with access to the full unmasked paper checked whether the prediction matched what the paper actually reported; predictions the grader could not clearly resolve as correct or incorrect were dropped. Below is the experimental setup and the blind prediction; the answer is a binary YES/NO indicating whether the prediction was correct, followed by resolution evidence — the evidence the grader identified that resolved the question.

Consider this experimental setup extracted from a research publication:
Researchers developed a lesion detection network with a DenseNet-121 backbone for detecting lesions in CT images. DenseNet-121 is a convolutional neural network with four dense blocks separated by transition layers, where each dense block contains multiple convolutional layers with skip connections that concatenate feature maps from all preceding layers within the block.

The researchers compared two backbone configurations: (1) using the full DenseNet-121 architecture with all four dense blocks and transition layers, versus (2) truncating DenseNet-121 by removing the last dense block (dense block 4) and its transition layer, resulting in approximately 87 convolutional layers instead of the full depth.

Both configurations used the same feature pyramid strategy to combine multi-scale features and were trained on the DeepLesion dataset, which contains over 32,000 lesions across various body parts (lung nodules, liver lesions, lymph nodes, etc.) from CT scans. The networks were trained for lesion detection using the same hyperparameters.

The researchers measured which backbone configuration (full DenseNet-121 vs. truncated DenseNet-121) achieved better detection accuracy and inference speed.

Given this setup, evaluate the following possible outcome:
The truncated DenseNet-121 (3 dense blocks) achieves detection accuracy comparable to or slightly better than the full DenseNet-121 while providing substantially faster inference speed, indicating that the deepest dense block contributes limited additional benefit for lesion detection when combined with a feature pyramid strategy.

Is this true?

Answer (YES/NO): NO